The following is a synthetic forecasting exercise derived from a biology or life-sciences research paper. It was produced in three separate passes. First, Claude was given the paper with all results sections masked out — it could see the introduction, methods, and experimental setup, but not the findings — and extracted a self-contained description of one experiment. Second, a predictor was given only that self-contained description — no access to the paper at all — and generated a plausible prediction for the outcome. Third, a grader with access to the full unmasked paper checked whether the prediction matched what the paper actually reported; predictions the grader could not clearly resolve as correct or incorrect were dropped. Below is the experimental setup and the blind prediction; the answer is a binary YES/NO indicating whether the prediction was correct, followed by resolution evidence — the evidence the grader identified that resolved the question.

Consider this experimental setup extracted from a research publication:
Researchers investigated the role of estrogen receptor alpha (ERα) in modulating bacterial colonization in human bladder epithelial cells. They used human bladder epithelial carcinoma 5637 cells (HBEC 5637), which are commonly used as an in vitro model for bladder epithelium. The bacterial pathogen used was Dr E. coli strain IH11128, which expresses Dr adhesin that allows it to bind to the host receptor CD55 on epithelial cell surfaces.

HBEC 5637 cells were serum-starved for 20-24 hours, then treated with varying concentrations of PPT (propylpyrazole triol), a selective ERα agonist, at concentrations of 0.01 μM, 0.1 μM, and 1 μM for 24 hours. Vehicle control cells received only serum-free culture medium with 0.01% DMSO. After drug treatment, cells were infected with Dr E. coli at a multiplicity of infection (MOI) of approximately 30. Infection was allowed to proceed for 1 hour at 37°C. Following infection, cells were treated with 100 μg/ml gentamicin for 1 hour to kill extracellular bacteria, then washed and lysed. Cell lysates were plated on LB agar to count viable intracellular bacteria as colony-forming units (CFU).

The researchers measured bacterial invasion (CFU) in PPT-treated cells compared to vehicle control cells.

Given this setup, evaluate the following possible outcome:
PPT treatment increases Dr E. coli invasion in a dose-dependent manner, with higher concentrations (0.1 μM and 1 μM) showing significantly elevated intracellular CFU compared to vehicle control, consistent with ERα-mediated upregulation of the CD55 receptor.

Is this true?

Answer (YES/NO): NO